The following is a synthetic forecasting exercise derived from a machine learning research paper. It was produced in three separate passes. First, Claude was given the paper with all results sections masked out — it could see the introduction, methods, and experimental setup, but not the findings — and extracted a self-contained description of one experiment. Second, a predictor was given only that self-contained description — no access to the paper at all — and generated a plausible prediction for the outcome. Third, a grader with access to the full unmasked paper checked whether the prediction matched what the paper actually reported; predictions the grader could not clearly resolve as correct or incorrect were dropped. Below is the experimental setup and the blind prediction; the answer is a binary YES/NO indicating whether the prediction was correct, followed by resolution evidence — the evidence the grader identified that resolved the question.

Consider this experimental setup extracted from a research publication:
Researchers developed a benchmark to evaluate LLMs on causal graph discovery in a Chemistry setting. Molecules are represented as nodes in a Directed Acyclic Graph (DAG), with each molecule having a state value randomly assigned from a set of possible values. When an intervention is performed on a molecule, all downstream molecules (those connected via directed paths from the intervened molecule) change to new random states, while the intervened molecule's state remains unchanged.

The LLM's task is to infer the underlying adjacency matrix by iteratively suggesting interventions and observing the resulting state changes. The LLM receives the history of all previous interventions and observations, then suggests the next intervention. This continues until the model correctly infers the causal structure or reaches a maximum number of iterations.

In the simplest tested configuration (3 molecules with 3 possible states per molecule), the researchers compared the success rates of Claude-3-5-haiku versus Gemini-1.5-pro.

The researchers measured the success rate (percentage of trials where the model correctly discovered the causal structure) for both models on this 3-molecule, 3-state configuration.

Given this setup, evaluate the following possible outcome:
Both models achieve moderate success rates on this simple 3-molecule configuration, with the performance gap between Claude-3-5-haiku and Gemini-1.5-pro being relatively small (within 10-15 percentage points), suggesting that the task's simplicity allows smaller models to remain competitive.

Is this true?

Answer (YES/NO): NO